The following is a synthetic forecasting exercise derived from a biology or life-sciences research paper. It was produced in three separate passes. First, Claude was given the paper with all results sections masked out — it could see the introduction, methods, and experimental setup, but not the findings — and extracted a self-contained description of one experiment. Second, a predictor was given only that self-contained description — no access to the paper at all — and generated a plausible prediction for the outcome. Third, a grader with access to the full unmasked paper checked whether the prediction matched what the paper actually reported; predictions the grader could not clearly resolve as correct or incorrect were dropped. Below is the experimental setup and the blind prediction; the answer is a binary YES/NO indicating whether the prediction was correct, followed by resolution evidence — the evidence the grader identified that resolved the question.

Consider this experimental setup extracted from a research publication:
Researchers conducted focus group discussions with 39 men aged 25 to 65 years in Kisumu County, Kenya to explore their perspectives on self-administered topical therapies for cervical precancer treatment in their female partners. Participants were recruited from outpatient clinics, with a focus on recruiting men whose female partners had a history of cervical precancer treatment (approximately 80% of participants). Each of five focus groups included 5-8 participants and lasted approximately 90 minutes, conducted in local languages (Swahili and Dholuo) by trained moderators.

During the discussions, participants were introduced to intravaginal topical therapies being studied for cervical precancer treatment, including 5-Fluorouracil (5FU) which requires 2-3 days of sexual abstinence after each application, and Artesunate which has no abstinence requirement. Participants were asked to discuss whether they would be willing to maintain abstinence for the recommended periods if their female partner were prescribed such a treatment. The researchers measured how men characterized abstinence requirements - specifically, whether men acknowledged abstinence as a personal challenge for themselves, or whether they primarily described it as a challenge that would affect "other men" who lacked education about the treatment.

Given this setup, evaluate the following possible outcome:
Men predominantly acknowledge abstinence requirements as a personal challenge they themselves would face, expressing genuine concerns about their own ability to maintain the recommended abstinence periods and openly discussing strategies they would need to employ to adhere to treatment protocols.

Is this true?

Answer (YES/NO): NO